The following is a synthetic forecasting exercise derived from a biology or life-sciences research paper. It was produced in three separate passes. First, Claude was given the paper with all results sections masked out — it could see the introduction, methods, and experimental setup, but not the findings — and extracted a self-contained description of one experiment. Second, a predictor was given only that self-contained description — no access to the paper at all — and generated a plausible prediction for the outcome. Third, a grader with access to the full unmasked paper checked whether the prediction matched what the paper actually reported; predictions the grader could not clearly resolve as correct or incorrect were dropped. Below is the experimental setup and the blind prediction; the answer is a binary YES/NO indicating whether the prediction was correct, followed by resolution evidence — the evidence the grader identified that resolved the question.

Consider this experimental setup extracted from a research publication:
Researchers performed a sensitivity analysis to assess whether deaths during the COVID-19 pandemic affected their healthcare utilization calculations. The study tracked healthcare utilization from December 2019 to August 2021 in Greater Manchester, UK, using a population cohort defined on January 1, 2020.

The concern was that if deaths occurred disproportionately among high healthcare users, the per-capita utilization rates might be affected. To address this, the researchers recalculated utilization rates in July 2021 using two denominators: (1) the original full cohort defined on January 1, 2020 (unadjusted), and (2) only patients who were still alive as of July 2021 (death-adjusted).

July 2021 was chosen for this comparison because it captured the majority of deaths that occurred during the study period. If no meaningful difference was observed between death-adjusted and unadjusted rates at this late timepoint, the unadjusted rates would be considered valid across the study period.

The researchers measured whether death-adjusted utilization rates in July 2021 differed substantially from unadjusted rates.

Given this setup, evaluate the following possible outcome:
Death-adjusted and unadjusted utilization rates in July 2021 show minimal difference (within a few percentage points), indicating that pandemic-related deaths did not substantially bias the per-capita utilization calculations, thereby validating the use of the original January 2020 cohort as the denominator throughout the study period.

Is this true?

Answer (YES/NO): YES